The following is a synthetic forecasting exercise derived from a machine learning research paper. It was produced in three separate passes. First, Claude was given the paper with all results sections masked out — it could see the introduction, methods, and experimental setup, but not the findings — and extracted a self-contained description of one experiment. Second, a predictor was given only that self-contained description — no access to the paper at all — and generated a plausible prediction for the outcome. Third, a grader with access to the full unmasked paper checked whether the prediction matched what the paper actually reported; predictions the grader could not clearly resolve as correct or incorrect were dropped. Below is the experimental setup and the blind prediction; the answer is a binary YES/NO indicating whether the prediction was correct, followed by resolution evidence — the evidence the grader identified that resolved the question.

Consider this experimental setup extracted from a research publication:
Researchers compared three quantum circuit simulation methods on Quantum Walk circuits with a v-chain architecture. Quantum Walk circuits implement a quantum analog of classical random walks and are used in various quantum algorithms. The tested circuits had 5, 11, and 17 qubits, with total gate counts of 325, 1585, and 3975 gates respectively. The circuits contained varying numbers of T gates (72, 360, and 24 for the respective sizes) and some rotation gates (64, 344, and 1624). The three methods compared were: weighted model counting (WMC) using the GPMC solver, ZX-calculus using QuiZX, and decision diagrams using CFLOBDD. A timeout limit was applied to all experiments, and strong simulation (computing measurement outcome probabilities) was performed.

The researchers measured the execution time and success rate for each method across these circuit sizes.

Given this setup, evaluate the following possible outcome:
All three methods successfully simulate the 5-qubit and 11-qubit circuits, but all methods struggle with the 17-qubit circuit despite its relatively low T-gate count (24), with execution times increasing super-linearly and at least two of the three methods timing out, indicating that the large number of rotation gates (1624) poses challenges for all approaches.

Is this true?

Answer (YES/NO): NO